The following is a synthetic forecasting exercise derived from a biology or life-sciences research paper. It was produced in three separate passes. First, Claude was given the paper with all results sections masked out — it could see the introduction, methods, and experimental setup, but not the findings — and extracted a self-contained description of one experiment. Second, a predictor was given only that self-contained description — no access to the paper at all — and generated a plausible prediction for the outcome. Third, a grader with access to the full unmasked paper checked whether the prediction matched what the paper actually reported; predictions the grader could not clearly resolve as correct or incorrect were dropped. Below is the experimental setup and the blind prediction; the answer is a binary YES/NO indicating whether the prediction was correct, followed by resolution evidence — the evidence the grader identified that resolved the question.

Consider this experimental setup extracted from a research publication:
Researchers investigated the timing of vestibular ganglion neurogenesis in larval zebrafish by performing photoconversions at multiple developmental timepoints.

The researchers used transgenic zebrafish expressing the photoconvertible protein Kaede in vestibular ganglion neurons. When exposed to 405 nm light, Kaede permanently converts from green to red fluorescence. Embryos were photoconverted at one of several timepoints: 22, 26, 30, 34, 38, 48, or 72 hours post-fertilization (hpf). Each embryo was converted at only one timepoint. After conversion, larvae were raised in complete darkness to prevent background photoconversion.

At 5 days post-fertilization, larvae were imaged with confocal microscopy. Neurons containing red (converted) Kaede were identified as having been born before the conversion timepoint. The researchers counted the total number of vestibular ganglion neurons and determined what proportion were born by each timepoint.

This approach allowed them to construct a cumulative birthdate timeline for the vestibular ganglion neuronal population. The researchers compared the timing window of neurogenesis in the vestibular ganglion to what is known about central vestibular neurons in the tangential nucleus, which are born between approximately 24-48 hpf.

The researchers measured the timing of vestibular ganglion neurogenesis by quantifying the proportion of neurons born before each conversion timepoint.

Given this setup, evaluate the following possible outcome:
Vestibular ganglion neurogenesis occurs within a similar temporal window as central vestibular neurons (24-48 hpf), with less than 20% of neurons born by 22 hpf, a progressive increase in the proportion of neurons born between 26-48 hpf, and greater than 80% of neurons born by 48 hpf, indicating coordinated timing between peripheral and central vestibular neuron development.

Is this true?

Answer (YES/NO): NO